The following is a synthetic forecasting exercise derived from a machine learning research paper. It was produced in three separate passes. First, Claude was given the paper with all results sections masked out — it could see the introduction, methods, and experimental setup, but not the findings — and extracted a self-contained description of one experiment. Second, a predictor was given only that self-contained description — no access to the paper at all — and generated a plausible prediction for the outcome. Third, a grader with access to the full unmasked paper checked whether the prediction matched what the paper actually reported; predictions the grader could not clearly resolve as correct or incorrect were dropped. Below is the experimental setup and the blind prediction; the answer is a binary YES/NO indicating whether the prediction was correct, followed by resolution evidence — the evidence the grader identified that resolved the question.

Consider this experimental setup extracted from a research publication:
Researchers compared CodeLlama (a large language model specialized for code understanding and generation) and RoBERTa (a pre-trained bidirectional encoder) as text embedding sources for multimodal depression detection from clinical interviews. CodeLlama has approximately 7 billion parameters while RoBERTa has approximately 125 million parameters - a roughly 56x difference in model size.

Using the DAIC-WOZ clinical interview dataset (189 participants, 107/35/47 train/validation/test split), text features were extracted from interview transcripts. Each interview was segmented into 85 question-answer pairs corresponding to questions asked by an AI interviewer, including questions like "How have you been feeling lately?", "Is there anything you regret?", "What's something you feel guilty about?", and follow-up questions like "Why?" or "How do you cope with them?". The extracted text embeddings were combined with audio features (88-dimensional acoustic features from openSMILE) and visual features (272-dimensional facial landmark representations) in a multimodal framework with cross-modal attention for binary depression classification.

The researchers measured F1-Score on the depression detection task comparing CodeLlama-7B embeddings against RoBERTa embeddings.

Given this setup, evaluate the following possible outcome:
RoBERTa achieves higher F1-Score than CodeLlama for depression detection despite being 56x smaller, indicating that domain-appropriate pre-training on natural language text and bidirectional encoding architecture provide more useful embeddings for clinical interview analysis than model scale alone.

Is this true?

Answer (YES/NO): YES